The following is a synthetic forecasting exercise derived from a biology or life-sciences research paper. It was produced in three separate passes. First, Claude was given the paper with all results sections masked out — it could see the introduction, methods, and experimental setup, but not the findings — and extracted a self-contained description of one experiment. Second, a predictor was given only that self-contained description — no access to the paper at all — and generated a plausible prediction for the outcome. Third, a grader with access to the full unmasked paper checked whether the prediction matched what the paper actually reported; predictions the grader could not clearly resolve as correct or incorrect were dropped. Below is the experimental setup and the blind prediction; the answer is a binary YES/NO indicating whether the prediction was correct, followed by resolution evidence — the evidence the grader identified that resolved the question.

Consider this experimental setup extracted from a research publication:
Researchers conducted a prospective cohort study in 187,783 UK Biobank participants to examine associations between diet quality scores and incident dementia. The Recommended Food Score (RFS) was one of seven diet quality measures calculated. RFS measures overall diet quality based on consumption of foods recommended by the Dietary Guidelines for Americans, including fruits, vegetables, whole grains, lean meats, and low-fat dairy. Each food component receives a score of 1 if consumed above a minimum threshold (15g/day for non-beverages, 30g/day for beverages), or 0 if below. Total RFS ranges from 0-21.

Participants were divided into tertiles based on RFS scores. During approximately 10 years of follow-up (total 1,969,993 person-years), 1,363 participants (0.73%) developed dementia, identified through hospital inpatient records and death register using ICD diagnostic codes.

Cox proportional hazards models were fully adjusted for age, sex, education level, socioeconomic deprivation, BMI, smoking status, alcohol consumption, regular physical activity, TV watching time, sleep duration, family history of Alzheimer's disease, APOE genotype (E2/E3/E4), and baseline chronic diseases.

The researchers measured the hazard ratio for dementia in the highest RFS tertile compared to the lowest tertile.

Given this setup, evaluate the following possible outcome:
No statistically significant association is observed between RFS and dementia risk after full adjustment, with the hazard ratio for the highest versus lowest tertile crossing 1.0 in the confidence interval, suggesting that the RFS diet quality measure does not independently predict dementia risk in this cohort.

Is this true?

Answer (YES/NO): NO